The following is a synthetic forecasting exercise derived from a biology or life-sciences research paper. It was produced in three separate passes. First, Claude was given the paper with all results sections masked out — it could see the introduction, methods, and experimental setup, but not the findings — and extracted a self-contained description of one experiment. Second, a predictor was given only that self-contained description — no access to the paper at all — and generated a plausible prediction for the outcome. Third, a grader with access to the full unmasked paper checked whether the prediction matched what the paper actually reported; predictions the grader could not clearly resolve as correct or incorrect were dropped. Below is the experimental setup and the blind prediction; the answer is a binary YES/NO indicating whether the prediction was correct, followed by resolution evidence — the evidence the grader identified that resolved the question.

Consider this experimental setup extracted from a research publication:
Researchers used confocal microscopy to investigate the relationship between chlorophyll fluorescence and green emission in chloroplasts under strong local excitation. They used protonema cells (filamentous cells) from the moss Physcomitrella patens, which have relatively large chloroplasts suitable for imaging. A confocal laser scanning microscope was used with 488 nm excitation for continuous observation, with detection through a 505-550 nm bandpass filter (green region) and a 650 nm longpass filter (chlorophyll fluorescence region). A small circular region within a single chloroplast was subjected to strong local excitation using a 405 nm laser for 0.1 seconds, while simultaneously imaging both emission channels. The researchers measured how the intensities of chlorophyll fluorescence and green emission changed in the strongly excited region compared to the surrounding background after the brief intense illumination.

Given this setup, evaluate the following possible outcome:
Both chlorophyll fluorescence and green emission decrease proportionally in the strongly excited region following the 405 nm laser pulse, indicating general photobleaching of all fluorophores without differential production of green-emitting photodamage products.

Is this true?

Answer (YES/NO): NO